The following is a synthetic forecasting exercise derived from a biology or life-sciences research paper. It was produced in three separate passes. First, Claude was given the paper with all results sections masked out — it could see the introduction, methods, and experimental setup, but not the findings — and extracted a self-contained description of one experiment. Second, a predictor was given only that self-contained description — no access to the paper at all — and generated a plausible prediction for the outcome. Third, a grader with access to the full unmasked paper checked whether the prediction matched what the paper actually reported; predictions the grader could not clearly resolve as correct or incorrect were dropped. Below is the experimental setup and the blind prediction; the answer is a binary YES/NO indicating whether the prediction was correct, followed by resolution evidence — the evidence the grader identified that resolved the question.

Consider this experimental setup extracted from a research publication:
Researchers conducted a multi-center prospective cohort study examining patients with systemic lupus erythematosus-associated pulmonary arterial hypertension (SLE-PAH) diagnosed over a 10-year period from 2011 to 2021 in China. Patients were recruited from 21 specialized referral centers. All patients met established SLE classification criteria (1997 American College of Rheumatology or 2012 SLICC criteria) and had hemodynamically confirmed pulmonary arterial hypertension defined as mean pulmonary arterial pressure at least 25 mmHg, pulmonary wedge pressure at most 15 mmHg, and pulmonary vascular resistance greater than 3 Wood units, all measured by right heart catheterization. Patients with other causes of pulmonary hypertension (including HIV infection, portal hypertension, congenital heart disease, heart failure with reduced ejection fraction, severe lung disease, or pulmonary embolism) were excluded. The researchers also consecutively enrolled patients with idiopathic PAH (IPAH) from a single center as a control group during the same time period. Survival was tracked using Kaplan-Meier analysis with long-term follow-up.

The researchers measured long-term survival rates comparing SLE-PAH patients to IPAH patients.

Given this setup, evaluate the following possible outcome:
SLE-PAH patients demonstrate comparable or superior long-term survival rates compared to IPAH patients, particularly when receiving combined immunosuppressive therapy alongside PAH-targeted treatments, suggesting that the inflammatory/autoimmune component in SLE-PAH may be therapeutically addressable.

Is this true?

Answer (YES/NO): YES